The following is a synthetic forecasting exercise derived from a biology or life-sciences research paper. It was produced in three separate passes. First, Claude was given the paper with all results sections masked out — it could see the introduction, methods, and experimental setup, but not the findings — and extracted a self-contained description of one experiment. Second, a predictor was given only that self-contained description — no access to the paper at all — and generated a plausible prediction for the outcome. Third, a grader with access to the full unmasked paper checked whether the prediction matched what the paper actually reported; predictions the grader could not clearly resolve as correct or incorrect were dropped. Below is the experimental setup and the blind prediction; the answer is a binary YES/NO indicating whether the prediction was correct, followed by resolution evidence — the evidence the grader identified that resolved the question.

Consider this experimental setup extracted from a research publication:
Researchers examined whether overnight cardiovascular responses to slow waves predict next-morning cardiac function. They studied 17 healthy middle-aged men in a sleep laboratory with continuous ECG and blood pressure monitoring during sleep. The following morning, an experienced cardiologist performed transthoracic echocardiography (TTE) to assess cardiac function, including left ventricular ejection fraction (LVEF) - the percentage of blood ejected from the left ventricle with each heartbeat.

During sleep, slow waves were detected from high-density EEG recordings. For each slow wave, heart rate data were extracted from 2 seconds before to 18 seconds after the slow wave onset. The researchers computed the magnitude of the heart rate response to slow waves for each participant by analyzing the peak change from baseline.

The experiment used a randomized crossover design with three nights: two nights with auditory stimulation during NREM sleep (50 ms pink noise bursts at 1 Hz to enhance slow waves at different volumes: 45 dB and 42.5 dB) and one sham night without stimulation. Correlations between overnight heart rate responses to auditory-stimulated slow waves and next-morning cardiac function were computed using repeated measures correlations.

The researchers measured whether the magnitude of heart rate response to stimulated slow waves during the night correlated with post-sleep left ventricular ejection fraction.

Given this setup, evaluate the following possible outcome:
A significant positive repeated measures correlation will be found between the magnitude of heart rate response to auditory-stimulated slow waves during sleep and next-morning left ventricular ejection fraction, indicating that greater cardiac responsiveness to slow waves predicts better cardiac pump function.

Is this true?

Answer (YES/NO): YES